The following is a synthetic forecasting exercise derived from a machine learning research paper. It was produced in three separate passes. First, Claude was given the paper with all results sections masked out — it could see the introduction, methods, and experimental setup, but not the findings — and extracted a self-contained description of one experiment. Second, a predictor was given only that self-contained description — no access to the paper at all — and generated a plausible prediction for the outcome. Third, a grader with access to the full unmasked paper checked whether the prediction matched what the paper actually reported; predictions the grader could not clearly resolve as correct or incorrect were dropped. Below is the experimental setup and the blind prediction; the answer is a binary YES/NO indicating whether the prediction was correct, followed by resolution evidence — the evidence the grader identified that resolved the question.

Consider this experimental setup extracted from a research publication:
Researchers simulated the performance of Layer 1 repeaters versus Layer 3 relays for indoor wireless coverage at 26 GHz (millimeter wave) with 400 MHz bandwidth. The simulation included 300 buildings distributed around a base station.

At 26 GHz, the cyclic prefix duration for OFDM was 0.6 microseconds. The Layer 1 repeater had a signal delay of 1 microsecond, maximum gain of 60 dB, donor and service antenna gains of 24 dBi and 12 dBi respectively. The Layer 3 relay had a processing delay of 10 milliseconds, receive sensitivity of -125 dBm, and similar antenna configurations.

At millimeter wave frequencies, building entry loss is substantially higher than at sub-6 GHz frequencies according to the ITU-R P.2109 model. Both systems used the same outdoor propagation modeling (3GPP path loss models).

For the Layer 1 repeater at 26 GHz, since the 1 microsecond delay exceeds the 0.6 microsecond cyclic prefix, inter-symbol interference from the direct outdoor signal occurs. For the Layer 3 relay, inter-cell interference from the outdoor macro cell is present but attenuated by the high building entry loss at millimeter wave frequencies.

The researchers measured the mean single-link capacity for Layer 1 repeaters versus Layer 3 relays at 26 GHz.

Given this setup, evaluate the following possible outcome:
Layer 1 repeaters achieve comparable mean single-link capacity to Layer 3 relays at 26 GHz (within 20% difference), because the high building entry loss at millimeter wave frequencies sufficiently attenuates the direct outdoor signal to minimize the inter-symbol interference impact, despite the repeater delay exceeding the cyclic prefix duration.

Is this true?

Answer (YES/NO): YES